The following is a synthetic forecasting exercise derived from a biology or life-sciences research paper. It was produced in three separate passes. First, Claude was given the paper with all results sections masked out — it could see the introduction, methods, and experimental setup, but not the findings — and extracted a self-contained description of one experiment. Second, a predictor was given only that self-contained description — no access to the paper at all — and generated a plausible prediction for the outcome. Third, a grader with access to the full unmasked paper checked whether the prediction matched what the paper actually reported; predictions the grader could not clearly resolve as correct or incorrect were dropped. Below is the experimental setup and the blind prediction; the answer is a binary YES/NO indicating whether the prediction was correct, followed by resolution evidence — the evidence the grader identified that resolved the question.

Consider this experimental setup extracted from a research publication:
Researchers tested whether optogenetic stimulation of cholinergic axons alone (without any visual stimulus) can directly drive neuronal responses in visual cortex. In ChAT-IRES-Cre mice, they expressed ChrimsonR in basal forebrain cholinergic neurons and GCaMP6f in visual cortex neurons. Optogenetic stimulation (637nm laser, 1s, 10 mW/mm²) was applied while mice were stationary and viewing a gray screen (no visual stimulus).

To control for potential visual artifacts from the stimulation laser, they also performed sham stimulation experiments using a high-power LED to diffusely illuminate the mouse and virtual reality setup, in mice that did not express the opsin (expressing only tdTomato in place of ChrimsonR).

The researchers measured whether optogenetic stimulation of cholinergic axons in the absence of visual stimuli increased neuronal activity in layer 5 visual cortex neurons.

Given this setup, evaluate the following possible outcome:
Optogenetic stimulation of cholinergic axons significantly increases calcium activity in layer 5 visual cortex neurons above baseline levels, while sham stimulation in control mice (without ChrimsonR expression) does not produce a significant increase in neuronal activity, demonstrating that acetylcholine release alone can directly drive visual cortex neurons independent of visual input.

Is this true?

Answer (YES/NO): NO